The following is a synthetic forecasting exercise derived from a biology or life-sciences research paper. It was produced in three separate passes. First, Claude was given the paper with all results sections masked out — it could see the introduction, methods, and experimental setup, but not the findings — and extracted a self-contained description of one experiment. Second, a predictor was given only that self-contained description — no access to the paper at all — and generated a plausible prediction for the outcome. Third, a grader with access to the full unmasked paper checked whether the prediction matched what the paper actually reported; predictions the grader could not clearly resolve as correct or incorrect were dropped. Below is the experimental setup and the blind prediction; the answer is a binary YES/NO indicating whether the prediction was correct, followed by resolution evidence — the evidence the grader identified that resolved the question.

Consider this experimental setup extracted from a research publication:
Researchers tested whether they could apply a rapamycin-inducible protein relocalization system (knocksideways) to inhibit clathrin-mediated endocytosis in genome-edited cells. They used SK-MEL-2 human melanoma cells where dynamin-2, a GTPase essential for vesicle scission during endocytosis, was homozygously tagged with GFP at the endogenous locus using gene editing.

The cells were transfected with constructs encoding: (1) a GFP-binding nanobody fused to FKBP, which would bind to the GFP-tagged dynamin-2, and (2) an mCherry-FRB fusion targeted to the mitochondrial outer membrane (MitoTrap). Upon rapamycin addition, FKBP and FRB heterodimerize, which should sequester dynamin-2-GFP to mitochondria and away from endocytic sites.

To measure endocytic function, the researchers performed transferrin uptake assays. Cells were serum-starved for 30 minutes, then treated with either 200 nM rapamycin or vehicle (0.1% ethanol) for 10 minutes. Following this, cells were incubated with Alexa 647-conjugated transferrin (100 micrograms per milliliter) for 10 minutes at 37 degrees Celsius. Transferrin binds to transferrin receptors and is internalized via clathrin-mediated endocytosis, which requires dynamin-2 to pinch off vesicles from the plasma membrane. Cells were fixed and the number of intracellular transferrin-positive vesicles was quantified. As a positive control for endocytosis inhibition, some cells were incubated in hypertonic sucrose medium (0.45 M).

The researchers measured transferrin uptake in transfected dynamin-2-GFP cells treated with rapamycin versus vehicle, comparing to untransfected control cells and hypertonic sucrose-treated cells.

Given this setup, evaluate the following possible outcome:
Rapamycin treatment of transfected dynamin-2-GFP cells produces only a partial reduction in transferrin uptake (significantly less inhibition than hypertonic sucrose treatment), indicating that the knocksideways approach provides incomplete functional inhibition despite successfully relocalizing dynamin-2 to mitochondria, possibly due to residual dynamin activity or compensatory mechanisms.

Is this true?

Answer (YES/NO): NO